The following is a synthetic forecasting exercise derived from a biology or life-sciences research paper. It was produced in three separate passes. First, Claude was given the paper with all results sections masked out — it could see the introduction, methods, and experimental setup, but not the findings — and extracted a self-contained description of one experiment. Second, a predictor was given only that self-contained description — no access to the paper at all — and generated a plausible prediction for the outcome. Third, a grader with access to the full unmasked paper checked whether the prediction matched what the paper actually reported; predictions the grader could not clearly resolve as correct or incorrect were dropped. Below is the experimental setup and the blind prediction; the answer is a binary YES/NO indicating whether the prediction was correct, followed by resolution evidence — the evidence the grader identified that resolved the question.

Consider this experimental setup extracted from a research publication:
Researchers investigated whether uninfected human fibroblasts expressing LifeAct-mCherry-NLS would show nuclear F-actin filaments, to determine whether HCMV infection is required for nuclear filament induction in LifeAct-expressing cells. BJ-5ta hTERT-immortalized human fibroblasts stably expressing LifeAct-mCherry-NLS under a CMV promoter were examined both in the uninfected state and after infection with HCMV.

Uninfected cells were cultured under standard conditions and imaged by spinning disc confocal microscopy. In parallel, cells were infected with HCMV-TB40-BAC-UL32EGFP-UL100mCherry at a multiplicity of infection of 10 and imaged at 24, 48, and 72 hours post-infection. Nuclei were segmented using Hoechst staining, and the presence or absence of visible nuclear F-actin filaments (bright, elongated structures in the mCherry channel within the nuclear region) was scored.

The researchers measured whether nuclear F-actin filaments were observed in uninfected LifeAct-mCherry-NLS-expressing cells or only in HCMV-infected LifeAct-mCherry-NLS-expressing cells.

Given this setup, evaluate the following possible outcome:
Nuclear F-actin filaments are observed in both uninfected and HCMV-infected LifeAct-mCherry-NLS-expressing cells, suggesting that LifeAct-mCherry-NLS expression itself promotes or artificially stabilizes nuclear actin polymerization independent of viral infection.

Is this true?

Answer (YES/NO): NO